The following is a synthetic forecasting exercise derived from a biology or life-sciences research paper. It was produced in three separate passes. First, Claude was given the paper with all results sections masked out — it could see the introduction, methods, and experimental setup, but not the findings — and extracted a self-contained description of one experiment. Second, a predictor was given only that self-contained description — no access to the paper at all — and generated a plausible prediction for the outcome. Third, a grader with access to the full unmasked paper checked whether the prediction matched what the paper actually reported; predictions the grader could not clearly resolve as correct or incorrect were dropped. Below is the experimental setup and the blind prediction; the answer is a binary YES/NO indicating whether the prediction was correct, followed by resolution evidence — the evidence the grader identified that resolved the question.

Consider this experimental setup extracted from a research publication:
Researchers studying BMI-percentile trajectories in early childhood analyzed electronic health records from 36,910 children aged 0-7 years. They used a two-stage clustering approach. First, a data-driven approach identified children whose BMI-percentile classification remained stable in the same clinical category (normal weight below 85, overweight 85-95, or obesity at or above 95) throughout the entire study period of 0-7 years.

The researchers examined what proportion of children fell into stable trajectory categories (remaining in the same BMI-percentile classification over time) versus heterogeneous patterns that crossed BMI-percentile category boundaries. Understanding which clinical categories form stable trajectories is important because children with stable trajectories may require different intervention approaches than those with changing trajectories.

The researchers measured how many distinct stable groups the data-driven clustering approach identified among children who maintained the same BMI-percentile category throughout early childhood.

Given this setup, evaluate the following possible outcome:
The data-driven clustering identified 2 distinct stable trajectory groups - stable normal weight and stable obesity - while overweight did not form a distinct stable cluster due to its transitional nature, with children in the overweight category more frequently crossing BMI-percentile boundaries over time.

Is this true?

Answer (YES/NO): YES